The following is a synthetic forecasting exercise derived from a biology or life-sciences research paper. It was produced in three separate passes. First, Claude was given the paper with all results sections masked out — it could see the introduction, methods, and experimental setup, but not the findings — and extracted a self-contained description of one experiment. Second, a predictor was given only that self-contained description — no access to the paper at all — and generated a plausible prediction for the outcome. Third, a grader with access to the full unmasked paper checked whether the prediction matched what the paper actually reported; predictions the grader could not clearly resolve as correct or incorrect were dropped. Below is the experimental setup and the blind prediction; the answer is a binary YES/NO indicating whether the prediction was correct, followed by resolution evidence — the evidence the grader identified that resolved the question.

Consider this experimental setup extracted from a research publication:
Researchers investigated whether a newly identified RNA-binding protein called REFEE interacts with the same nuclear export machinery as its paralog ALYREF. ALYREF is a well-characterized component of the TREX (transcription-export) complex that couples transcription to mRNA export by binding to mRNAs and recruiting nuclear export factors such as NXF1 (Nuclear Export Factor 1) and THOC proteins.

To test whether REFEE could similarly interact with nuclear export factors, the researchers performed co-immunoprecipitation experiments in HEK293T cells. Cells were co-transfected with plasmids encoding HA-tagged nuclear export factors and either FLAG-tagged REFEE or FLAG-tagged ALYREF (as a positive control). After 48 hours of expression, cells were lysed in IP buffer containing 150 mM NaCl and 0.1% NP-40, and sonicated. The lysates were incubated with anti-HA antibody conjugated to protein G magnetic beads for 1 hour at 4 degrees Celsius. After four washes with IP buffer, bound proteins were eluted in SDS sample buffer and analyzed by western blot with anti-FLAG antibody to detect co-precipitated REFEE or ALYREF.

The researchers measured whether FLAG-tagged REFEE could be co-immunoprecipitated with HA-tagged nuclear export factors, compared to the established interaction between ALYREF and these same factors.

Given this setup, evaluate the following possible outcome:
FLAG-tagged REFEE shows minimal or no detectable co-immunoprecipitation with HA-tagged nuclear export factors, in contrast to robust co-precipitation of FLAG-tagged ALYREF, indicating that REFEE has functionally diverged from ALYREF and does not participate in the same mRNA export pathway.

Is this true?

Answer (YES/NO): NO